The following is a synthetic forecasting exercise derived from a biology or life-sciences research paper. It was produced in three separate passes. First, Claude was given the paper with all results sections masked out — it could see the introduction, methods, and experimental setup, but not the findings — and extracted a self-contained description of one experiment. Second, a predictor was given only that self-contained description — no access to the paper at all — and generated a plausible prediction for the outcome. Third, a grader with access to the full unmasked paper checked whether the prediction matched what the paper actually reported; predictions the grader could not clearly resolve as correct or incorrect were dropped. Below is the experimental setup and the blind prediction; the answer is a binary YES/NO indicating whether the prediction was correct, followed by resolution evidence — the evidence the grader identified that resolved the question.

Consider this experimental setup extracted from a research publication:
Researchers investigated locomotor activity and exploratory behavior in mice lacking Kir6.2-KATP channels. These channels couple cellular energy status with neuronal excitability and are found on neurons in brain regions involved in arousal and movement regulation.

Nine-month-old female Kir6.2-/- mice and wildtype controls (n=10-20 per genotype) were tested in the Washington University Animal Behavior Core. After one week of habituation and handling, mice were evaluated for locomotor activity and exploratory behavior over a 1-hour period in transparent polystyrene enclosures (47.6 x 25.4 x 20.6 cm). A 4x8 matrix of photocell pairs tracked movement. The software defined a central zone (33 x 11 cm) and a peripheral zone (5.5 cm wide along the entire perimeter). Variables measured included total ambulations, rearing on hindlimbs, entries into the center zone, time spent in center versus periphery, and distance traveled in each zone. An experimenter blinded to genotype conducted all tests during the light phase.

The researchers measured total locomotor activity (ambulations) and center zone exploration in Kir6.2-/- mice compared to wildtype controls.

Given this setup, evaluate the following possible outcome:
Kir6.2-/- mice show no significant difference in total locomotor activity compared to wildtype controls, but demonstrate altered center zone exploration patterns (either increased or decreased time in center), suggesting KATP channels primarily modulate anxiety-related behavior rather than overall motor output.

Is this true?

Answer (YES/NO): NO